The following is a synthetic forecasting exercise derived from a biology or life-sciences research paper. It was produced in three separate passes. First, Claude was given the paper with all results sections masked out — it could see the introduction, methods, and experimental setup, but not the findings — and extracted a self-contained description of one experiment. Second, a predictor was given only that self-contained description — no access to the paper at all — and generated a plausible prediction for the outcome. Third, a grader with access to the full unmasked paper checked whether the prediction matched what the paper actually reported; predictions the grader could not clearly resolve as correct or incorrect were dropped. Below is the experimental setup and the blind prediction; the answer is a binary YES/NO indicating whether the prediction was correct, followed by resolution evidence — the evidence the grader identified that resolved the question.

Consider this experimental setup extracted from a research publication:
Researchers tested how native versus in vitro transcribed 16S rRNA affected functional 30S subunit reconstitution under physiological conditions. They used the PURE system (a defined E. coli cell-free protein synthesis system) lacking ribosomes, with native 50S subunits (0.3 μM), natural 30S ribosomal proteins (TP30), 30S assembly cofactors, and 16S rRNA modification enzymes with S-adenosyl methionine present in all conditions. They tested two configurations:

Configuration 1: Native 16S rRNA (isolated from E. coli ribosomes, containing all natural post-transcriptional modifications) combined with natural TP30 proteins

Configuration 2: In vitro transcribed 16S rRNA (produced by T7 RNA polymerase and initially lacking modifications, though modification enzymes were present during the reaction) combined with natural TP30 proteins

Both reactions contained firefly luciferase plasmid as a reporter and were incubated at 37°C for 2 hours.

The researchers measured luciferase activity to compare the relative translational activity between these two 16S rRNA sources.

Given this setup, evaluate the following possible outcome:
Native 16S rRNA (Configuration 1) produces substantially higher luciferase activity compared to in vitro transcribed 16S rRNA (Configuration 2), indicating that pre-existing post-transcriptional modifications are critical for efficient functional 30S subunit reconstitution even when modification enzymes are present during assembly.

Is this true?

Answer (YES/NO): YES